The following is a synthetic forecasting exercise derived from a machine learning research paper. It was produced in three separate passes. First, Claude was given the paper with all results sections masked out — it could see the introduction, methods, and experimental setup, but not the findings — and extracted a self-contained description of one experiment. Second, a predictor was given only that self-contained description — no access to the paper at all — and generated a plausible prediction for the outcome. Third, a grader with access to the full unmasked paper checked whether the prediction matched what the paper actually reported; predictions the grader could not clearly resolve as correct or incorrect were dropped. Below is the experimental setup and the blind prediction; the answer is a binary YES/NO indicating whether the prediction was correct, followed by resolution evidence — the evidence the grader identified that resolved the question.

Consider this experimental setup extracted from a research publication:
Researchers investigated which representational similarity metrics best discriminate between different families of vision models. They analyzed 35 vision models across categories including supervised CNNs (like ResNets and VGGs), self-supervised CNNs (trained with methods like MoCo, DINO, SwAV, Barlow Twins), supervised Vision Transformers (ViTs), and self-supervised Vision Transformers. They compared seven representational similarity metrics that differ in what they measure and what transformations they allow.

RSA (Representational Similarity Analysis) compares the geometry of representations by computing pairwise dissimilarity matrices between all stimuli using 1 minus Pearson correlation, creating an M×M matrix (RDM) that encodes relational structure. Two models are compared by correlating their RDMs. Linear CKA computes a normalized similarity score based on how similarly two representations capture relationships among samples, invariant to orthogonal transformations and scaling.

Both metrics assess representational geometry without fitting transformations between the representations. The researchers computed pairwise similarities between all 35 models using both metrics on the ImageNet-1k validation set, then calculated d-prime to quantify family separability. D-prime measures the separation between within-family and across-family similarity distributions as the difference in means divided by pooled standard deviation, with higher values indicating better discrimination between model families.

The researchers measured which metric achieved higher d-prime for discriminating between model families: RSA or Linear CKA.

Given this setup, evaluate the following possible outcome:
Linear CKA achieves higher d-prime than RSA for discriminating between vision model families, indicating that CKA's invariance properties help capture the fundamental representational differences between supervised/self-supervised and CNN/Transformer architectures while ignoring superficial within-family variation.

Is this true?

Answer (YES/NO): NO